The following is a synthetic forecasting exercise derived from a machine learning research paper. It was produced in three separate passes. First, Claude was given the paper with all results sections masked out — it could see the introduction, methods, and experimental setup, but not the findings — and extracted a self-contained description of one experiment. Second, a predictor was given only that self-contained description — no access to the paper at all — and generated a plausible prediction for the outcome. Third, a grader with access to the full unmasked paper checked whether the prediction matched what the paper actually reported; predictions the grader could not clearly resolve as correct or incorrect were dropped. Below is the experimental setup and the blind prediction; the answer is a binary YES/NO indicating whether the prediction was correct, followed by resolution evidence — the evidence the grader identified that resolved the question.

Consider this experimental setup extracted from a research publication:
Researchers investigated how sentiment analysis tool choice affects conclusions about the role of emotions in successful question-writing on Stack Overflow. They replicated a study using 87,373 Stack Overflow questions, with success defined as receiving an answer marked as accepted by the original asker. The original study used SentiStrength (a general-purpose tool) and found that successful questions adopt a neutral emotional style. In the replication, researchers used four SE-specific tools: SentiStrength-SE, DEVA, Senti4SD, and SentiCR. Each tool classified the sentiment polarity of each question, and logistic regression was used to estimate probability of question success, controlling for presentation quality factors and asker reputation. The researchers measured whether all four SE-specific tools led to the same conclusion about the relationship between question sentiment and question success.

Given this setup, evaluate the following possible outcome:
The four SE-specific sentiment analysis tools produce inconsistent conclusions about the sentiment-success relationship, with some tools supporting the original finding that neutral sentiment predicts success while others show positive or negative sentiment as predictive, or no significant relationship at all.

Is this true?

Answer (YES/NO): YES